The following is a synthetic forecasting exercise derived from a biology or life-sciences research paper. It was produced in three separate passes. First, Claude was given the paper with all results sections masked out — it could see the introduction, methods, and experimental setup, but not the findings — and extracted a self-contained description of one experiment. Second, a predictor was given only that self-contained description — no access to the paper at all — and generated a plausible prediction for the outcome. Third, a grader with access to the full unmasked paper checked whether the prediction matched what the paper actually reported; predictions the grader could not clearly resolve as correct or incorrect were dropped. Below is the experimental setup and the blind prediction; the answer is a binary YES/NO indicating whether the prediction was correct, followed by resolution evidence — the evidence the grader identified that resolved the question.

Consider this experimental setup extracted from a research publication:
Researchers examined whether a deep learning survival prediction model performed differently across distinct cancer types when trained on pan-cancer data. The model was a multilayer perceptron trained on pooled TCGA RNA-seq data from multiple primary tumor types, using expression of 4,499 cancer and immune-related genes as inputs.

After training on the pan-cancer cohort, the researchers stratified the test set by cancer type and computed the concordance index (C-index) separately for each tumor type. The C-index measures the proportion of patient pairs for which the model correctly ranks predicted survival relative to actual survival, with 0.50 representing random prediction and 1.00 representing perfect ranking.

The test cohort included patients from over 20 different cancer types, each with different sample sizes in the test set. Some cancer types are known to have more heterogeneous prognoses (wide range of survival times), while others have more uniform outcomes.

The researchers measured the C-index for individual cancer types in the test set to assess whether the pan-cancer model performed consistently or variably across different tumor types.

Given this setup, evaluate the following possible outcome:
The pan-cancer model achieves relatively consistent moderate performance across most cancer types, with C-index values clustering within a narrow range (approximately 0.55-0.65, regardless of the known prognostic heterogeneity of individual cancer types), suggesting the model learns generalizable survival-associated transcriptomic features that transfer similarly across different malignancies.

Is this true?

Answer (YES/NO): NO